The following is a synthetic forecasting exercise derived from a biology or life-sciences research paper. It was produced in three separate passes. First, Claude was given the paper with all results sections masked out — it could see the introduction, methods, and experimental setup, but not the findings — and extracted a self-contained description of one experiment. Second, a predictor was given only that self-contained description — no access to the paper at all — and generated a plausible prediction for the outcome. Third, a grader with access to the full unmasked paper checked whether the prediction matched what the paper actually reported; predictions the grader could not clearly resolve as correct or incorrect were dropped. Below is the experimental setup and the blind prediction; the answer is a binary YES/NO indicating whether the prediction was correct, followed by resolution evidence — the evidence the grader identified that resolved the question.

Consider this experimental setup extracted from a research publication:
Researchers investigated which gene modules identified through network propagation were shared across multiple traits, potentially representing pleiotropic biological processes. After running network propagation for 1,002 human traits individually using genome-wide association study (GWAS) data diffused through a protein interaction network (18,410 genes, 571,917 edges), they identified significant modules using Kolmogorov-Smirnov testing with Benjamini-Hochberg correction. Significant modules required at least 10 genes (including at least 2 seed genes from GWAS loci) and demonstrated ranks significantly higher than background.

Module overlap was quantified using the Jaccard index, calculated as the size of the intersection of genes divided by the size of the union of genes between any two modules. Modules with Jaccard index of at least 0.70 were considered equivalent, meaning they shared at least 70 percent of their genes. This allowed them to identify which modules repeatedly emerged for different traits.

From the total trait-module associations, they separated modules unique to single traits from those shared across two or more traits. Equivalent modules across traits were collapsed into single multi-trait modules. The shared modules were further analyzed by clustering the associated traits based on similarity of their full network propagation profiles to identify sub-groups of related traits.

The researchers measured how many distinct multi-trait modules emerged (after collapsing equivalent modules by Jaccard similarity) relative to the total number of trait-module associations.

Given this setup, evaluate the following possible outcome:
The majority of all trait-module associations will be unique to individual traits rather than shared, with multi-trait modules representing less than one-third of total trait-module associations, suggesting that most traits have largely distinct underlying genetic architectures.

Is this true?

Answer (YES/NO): NO